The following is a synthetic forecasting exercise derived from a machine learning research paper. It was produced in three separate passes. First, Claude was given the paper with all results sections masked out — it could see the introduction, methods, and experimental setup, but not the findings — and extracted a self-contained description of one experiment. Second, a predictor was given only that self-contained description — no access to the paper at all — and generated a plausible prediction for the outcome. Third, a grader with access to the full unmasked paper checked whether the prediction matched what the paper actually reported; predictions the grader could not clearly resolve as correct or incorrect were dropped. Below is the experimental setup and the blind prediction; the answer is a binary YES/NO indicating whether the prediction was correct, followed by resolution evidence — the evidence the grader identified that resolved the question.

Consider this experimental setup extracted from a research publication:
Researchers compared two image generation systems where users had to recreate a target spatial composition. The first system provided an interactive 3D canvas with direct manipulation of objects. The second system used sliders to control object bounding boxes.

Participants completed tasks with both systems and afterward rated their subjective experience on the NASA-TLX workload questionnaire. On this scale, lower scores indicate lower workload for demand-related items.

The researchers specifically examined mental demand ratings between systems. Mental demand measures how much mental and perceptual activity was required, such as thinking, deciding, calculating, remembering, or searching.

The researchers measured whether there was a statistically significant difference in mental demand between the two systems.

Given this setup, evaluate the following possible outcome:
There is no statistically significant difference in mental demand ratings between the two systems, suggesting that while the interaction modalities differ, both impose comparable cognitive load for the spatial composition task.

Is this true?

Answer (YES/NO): YES